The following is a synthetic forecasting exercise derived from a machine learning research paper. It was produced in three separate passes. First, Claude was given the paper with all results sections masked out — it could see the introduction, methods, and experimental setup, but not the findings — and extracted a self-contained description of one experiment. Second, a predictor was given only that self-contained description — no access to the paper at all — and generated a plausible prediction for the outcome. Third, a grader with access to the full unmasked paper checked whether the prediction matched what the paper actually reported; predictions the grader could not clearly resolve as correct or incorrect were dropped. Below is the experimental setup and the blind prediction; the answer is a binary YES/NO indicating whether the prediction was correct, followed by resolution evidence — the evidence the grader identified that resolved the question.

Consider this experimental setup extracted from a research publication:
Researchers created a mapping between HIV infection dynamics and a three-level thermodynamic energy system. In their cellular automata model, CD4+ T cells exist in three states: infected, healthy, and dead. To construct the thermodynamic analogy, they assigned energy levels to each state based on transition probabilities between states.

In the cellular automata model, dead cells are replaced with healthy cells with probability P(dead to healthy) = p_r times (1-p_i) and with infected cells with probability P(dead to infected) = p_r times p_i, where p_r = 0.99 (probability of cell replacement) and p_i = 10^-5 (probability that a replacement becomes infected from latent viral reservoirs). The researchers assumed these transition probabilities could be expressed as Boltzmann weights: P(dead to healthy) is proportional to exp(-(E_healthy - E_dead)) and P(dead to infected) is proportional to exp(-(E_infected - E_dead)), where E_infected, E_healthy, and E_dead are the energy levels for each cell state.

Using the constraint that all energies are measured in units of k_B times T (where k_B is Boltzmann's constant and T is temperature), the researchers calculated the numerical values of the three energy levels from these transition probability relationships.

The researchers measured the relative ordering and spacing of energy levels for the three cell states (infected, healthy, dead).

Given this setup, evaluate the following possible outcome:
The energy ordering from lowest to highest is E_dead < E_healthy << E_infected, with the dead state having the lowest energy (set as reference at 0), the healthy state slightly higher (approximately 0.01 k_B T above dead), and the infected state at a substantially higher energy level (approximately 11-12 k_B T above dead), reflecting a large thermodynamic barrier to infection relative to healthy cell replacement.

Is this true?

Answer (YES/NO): NO